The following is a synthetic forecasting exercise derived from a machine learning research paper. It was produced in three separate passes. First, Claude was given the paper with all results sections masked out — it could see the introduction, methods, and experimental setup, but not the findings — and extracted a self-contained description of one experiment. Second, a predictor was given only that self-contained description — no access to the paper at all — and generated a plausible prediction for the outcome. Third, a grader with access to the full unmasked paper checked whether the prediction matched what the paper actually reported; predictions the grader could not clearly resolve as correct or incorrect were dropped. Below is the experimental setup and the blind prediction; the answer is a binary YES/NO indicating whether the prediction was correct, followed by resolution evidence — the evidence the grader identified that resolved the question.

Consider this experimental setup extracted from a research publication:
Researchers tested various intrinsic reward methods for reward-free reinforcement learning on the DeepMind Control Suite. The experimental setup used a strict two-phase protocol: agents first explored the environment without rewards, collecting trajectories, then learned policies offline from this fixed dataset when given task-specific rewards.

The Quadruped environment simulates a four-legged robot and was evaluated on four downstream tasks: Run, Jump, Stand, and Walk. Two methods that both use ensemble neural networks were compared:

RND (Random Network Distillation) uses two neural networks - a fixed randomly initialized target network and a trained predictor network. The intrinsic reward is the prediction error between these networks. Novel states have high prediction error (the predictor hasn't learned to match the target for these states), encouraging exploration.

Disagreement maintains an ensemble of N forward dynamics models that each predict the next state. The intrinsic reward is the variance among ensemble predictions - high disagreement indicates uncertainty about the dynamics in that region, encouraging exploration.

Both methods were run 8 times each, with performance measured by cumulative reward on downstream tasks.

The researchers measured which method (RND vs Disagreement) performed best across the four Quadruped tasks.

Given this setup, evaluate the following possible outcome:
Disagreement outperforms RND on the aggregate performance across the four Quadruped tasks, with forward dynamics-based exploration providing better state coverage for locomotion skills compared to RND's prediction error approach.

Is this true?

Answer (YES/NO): NO